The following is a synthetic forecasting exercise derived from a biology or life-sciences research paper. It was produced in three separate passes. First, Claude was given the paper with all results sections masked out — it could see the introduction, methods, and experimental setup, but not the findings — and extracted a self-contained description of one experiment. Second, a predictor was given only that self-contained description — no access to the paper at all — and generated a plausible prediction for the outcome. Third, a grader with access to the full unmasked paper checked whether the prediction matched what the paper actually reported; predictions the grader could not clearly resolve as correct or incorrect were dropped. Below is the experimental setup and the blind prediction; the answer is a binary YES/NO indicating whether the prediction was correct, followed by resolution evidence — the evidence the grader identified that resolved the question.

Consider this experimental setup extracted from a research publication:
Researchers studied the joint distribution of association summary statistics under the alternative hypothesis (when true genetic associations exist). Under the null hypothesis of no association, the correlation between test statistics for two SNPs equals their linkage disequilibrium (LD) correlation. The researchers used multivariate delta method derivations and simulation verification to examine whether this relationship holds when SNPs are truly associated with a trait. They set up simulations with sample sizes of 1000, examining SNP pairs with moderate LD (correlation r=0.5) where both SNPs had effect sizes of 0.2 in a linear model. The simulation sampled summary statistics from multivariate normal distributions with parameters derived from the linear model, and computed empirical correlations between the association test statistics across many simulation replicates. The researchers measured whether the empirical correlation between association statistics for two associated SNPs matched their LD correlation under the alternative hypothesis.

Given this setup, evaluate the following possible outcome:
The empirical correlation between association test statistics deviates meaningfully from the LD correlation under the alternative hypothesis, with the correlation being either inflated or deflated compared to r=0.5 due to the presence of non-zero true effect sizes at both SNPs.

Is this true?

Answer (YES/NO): YES